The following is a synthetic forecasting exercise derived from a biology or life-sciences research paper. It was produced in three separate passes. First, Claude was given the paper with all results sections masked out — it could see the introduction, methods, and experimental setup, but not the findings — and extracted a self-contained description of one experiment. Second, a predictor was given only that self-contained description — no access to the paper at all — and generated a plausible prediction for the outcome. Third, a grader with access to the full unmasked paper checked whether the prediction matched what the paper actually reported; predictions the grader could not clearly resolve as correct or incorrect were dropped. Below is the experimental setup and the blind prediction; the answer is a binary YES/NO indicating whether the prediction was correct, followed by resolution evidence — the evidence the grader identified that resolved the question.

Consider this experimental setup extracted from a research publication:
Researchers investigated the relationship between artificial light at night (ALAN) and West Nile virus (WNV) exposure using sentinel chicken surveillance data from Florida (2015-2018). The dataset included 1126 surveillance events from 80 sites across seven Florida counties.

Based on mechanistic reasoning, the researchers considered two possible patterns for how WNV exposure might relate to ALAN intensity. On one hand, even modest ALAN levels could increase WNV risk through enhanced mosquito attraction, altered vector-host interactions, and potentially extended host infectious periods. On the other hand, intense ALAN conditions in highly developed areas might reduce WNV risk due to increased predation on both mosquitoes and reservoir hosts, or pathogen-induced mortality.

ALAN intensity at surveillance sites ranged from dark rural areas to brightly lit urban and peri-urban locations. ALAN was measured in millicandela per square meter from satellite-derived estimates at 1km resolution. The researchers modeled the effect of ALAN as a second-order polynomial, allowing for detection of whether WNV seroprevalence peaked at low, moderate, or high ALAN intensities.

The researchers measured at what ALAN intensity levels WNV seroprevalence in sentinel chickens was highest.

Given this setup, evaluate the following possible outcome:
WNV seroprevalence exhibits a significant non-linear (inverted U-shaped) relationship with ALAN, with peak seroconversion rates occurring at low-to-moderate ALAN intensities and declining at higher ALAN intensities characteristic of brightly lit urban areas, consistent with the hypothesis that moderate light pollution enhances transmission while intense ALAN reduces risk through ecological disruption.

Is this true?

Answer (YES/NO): NO